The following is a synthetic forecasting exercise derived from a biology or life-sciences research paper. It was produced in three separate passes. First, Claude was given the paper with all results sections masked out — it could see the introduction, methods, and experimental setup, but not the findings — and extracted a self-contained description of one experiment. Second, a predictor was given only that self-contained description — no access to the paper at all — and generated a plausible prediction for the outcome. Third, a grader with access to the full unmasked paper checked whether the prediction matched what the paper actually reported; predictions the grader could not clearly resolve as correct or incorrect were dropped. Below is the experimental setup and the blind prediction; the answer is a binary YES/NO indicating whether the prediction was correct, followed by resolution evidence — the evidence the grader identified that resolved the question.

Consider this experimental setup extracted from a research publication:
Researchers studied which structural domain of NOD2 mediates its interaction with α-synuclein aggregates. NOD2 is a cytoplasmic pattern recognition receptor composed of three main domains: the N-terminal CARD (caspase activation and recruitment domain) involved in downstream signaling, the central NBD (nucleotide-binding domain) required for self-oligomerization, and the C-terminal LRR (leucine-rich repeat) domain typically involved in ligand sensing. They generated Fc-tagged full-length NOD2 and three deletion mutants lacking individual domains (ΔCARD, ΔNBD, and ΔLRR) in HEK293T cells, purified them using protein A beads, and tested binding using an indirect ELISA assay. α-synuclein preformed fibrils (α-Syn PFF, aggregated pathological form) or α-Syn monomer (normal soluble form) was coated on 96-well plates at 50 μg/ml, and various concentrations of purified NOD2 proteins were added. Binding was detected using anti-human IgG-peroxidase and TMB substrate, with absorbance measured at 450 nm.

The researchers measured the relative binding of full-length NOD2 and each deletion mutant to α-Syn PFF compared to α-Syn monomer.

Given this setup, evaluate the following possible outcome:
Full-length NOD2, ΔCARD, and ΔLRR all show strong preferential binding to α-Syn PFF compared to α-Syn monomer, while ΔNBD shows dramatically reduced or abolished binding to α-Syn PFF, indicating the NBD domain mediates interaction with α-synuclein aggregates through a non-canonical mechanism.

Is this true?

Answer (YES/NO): NO